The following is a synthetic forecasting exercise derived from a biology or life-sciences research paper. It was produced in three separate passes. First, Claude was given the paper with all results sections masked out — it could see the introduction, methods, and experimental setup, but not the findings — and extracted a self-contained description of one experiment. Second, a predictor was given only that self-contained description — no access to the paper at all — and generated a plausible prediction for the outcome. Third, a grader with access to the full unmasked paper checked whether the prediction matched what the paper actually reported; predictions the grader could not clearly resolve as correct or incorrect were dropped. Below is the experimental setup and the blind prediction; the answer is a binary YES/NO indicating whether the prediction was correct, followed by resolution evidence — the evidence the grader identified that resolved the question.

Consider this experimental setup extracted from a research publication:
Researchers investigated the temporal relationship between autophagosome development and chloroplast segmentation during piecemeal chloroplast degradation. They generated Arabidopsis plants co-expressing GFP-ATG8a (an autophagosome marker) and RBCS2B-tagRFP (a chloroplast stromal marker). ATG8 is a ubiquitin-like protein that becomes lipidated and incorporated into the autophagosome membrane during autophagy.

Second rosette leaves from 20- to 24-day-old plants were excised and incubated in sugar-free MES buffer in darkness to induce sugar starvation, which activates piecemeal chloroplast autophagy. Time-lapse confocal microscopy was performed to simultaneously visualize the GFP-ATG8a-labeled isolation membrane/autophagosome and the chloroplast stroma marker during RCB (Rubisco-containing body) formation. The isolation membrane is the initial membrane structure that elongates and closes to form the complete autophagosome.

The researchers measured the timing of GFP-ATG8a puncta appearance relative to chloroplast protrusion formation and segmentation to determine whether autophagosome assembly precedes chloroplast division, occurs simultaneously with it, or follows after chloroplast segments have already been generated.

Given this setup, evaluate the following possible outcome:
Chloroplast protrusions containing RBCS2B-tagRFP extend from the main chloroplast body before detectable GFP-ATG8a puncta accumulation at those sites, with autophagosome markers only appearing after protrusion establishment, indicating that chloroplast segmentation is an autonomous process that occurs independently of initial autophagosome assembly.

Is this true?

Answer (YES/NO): NO